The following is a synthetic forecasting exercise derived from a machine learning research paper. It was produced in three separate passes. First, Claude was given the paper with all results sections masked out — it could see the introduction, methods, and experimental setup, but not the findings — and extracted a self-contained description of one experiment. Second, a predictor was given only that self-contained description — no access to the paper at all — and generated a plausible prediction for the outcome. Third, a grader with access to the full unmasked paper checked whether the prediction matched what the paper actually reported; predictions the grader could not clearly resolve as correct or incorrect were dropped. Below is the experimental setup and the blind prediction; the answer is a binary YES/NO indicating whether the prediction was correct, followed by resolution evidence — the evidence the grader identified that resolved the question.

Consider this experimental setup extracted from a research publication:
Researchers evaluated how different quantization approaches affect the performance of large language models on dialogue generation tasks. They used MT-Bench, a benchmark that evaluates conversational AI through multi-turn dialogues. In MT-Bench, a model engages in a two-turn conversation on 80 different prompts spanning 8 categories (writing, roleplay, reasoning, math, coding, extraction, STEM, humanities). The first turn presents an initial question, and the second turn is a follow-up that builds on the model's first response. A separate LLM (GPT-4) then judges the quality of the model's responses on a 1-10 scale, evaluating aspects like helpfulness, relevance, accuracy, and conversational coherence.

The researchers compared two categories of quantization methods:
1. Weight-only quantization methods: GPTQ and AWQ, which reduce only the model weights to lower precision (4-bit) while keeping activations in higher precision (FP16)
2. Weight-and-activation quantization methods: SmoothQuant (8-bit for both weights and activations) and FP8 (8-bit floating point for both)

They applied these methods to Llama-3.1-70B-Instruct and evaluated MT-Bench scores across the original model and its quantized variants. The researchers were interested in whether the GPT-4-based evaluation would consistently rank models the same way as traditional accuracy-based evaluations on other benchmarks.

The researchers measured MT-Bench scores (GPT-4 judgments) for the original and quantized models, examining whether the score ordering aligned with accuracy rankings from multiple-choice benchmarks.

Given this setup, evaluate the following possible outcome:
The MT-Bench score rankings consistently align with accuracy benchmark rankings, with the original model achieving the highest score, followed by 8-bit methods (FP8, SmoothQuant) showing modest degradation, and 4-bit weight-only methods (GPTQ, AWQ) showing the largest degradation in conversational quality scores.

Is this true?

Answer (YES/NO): NO